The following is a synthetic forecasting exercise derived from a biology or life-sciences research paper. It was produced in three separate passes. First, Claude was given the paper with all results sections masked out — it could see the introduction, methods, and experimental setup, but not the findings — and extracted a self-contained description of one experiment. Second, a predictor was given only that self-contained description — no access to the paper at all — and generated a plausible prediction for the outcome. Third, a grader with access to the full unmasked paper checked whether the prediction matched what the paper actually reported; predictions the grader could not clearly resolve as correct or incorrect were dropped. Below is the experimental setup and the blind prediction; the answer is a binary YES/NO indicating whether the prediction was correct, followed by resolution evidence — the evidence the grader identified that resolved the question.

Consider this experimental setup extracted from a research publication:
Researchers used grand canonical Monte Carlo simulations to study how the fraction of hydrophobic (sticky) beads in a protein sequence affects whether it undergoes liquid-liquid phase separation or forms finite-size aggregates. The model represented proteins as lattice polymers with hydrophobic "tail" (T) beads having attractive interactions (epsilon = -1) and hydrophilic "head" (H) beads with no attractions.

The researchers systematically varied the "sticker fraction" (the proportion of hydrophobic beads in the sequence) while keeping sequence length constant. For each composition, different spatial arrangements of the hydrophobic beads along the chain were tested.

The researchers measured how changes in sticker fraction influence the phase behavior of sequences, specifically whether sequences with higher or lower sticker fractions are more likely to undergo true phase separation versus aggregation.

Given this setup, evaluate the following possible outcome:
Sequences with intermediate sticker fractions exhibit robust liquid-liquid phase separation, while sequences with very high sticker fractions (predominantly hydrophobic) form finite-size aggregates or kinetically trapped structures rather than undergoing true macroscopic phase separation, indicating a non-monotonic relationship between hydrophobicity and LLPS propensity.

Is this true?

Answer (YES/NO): NO